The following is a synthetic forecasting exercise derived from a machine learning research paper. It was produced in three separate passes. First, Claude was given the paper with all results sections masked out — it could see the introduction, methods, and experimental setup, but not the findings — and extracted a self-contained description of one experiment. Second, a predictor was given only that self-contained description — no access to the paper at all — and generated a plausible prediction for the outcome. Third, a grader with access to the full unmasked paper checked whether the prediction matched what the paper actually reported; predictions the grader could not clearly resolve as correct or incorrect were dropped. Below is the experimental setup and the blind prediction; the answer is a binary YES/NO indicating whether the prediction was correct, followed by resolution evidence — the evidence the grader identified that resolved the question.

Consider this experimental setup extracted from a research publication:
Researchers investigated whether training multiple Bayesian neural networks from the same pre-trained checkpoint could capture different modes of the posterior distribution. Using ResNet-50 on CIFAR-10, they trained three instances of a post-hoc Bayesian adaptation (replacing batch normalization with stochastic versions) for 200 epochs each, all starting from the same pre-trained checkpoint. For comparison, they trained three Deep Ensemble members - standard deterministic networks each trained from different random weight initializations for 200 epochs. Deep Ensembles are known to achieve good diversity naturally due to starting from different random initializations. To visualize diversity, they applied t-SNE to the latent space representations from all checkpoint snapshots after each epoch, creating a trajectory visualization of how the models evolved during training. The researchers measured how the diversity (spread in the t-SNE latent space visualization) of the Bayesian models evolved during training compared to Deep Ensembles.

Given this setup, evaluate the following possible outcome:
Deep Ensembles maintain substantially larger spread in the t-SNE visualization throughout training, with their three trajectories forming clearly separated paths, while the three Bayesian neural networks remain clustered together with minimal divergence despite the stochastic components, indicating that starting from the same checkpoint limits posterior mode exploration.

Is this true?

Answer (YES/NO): NO